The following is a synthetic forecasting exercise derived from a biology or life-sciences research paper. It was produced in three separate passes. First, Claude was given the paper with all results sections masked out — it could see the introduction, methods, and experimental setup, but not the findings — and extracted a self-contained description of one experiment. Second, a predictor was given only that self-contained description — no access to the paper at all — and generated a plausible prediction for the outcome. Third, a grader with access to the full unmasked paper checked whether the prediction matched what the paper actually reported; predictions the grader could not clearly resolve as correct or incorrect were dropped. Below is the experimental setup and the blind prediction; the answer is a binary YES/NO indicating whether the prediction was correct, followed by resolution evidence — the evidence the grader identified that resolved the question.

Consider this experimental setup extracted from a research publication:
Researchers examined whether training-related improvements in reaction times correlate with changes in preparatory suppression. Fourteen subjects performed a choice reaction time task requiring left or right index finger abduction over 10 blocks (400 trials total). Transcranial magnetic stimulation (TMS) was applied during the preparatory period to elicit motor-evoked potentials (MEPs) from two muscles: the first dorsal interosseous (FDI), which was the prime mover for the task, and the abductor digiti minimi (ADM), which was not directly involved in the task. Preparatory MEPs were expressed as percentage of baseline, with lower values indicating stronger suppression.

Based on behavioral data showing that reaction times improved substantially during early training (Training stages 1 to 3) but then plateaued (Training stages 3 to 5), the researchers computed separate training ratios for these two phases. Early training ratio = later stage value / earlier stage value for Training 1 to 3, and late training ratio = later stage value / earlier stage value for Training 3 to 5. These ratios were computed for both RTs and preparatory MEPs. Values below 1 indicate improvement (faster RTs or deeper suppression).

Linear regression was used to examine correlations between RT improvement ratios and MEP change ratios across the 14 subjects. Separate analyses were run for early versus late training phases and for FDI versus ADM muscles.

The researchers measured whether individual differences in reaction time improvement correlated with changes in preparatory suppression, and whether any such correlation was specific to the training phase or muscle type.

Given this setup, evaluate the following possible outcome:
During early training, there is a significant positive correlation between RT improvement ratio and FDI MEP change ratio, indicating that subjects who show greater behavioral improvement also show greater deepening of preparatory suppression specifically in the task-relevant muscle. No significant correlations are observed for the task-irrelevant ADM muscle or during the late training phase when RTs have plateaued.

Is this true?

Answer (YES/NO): YES